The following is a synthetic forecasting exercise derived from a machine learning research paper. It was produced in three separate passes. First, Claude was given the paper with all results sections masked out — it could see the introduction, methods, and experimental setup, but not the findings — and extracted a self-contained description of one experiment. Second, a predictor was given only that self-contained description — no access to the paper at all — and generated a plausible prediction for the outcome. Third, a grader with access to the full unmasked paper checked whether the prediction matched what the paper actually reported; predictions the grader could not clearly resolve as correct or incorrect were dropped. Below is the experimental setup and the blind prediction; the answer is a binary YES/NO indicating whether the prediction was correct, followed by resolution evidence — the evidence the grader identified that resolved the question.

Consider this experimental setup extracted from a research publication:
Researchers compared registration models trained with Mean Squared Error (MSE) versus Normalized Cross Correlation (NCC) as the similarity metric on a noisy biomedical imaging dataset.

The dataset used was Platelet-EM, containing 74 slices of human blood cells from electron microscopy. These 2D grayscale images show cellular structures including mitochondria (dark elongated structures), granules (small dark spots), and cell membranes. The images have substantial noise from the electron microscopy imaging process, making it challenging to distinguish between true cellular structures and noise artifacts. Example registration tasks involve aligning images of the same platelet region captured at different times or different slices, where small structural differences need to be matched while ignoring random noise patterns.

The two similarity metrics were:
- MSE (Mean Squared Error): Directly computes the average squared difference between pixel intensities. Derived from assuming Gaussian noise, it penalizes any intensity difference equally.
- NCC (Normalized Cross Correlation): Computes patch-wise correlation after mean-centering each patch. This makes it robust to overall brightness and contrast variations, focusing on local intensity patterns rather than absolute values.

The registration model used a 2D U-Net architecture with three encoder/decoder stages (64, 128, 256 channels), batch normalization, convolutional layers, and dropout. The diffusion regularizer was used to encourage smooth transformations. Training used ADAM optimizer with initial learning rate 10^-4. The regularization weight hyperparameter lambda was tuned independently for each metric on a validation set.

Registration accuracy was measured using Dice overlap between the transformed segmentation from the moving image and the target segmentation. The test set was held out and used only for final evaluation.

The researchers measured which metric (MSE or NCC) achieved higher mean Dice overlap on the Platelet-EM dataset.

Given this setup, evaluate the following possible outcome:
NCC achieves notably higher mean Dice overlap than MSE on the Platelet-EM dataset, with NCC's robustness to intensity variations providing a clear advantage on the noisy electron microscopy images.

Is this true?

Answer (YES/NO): NO